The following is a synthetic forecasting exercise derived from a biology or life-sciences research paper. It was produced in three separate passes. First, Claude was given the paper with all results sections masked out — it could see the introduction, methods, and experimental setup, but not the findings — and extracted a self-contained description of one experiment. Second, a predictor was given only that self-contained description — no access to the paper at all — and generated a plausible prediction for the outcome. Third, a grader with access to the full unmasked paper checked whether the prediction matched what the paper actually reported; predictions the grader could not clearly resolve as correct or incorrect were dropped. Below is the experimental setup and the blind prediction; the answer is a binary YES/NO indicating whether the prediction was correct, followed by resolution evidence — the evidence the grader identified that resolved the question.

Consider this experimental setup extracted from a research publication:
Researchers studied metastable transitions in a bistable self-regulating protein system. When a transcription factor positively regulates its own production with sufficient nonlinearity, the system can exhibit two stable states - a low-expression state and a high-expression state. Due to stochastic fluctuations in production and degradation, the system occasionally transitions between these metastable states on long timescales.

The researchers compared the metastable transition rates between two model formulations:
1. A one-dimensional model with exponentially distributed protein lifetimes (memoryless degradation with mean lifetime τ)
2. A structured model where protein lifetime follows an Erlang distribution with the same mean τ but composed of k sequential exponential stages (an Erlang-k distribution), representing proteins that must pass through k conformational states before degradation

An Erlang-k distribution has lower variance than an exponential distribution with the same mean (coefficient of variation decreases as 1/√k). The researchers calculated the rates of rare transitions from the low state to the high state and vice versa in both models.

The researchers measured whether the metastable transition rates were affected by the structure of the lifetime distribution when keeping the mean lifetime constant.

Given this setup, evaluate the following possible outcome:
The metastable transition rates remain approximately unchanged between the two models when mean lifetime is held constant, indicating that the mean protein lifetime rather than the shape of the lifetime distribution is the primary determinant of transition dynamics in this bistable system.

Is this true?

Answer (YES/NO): YES